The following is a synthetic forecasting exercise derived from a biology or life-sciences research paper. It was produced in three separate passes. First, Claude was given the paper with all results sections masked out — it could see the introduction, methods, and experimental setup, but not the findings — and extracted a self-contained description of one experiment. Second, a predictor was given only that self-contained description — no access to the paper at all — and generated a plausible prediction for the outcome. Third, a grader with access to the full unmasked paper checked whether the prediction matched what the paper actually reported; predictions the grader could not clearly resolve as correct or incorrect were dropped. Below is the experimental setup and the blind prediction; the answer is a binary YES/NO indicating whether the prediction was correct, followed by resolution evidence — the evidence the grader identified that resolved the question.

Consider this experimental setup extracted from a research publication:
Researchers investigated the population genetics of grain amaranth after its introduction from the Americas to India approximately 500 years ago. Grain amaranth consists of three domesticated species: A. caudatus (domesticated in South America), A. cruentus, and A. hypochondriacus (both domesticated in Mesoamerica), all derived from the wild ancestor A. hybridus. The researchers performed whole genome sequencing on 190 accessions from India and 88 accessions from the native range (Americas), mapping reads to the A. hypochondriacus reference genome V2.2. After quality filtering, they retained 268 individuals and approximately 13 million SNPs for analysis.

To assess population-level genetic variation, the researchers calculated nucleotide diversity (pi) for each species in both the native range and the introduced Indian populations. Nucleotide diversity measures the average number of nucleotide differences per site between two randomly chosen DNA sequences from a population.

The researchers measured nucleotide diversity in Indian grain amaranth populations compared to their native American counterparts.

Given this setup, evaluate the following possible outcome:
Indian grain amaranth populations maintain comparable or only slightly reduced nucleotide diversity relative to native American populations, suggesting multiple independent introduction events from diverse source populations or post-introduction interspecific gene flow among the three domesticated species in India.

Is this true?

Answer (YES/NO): NO